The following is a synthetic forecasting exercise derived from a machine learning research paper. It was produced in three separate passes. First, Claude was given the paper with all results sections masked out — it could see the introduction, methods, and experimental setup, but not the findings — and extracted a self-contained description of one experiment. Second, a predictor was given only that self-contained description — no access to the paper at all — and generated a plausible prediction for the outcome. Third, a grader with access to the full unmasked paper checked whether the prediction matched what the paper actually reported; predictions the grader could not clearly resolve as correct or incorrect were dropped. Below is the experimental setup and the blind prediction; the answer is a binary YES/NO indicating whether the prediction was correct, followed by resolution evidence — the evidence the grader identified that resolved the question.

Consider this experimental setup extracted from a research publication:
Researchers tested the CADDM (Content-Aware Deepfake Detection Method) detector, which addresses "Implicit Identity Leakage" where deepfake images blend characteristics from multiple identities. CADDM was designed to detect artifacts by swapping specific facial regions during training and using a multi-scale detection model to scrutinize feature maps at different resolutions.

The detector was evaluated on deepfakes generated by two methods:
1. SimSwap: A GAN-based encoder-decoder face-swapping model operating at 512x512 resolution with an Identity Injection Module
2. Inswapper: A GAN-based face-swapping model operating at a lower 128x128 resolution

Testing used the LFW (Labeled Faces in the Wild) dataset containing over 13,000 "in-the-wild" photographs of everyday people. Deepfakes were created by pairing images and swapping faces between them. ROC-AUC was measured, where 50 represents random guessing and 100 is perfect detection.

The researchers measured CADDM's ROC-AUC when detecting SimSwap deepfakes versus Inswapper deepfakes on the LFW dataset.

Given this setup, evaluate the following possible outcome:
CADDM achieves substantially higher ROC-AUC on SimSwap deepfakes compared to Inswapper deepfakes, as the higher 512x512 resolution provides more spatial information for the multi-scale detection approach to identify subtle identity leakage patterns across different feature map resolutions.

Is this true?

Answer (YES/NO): YES